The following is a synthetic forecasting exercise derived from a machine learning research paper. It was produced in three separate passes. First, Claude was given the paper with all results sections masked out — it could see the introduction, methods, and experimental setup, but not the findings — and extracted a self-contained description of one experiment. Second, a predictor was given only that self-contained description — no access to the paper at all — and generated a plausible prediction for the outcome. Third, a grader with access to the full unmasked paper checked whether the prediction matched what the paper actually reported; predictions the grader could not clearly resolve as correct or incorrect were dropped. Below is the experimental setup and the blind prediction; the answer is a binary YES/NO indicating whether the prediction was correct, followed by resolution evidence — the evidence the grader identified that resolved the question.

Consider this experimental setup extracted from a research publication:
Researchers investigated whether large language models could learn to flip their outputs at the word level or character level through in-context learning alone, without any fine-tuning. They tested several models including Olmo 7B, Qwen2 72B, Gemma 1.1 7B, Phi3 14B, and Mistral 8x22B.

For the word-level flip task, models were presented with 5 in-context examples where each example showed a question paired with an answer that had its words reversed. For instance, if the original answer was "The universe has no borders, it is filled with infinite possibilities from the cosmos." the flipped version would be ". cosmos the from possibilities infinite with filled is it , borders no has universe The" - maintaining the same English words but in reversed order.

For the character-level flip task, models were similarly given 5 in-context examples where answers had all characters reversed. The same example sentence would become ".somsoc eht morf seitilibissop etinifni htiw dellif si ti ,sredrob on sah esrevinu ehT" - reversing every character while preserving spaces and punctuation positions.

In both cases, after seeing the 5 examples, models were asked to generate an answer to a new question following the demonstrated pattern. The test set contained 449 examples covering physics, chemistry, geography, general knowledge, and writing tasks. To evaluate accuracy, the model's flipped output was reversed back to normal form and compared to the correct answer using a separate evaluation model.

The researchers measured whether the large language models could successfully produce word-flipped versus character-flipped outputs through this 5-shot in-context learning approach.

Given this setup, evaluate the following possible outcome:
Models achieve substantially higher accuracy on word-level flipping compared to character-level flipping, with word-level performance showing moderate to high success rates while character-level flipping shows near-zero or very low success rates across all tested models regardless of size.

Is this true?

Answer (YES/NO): NO